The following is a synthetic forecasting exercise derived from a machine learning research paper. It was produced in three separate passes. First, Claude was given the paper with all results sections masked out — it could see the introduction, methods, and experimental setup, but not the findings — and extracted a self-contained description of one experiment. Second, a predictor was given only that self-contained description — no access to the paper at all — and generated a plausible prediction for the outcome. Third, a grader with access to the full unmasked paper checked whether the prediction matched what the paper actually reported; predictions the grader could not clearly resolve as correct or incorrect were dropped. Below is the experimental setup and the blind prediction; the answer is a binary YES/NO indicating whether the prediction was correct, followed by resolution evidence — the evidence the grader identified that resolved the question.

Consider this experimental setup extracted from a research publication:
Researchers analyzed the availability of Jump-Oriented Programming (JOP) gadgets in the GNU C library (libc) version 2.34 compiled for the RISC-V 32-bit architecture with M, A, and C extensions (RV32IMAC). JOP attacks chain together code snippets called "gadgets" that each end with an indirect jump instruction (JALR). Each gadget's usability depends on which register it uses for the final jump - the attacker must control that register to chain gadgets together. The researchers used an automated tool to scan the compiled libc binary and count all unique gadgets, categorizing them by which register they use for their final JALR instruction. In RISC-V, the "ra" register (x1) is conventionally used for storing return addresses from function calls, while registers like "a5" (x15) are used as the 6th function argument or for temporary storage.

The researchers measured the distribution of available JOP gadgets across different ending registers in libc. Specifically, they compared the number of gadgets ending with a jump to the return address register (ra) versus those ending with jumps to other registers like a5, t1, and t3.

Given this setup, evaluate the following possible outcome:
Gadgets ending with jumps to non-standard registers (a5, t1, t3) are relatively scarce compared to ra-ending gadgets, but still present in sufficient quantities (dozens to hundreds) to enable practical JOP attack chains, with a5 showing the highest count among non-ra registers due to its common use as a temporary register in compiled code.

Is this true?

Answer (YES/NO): NO